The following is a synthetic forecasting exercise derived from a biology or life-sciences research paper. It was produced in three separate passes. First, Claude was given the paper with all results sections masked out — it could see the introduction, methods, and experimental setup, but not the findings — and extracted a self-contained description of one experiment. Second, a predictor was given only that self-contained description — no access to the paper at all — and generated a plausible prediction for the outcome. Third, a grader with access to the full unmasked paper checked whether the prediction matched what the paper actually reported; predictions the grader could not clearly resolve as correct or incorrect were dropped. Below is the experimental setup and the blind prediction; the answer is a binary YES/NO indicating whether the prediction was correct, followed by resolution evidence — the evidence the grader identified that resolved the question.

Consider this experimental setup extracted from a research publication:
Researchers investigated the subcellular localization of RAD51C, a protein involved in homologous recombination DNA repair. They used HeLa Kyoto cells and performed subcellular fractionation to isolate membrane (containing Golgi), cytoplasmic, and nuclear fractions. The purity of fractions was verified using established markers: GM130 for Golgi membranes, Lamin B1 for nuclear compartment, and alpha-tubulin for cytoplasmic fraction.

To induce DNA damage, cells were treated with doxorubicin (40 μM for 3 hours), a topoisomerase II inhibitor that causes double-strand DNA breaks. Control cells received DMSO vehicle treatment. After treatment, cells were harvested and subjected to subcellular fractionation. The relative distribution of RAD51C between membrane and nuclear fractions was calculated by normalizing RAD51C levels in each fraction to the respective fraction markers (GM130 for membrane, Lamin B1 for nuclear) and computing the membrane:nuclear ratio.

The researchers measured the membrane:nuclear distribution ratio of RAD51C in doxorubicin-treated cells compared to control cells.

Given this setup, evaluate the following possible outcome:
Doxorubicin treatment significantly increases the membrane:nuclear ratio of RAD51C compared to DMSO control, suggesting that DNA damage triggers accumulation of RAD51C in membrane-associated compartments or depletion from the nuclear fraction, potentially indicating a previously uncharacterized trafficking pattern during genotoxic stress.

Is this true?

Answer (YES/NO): NO